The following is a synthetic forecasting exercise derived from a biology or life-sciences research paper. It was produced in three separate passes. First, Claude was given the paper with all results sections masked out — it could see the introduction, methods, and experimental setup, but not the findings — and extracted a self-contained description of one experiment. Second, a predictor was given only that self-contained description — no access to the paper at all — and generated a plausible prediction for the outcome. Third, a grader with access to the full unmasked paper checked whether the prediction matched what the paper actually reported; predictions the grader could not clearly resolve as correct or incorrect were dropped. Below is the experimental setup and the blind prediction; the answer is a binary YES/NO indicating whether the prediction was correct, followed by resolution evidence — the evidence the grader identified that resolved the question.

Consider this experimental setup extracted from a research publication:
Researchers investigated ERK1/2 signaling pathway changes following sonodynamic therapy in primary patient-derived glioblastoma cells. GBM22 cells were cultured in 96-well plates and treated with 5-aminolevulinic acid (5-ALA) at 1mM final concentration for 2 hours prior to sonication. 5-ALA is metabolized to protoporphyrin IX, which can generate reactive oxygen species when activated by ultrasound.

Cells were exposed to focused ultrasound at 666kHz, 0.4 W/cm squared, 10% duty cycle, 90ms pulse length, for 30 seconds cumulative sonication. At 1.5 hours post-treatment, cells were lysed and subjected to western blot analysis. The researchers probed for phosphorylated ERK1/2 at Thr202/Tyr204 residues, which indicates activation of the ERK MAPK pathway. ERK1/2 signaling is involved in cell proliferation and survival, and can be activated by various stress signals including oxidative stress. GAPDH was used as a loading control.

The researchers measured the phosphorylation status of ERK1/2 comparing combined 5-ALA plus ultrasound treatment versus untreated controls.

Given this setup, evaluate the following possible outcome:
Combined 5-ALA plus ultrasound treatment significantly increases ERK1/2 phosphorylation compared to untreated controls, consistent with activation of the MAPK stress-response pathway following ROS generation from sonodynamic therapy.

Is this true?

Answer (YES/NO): YES